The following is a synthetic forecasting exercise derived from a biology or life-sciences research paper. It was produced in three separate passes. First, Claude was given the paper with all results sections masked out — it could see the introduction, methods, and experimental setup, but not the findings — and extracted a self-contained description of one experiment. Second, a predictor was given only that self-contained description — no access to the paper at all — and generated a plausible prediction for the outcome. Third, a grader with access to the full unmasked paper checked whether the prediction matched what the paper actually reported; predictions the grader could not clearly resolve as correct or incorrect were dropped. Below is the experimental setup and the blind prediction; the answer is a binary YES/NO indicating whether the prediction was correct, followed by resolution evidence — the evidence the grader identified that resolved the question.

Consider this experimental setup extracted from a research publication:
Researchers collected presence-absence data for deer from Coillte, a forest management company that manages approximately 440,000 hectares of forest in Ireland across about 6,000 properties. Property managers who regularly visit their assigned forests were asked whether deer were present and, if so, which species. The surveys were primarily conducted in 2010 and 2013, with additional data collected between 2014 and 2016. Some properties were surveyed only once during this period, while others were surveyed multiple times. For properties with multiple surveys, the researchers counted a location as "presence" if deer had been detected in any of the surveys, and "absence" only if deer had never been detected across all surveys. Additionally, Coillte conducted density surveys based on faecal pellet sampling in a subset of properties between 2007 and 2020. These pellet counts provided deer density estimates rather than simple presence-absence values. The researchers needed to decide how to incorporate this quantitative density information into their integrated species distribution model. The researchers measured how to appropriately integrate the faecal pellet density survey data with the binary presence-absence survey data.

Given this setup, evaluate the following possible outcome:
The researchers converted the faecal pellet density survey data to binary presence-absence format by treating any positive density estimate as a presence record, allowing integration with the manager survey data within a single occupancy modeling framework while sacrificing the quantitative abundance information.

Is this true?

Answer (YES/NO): YES